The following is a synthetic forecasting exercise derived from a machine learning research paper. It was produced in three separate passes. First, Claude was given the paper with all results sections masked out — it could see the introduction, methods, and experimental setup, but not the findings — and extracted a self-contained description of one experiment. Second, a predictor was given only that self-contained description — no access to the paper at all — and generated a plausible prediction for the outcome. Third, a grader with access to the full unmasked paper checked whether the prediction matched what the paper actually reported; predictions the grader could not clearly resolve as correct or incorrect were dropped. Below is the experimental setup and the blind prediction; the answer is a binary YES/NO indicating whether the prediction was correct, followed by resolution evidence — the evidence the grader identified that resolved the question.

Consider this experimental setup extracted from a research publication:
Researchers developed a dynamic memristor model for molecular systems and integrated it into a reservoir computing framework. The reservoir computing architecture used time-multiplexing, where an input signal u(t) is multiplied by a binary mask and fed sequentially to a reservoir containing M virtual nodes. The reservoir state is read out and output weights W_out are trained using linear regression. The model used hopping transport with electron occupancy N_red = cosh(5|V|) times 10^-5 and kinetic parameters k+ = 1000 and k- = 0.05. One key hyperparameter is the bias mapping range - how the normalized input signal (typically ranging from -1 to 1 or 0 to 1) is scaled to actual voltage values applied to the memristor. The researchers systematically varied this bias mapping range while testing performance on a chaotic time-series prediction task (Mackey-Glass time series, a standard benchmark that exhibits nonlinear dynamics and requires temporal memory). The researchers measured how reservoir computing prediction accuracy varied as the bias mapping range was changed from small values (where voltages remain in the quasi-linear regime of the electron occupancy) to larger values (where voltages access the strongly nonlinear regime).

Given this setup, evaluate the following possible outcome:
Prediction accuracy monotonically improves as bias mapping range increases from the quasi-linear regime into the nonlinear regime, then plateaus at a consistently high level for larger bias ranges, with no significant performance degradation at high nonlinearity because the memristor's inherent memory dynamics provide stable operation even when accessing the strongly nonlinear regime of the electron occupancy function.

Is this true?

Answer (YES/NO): NO